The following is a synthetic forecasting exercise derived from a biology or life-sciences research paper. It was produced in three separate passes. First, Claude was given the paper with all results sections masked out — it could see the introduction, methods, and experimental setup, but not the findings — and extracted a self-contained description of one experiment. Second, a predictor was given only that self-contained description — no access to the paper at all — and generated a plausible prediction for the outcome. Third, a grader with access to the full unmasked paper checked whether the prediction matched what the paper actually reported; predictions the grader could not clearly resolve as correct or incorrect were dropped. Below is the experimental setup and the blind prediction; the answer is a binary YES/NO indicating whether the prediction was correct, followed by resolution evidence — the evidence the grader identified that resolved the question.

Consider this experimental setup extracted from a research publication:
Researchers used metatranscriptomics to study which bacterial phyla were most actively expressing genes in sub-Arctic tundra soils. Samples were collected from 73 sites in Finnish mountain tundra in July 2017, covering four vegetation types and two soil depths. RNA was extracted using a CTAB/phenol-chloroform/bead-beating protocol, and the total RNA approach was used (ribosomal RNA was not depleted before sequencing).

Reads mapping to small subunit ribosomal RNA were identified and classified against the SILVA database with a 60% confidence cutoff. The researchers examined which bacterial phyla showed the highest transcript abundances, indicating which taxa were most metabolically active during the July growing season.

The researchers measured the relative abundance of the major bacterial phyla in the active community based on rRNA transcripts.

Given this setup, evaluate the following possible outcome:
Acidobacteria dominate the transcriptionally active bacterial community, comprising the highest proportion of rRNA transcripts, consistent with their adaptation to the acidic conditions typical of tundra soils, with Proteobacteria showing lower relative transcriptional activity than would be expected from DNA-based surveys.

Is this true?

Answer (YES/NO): NO